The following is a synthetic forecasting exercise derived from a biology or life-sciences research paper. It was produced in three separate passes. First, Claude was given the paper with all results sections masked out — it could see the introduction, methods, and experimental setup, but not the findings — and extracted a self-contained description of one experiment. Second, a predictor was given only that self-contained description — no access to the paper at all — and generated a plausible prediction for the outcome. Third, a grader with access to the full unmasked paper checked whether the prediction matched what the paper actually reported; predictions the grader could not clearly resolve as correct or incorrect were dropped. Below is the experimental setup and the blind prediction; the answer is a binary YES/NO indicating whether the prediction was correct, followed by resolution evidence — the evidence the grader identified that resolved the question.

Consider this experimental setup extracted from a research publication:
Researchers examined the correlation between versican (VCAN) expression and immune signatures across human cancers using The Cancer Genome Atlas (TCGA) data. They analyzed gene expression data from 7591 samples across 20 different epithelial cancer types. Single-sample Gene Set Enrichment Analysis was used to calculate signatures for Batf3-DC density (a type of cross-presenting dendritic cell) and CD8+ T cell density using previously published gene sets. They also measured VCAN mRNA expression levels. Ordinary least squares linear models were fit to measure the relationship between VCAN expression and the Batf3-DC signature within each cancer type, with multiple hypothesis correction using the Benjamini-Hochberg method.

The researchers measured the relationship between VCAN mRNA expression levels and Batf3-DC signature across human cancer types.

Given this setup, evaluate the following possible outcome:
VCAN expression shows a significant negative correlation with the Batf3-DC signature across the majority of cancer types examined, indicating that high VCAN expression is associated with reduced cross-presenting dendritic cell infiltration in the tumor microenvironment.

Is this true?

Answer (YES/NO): NO